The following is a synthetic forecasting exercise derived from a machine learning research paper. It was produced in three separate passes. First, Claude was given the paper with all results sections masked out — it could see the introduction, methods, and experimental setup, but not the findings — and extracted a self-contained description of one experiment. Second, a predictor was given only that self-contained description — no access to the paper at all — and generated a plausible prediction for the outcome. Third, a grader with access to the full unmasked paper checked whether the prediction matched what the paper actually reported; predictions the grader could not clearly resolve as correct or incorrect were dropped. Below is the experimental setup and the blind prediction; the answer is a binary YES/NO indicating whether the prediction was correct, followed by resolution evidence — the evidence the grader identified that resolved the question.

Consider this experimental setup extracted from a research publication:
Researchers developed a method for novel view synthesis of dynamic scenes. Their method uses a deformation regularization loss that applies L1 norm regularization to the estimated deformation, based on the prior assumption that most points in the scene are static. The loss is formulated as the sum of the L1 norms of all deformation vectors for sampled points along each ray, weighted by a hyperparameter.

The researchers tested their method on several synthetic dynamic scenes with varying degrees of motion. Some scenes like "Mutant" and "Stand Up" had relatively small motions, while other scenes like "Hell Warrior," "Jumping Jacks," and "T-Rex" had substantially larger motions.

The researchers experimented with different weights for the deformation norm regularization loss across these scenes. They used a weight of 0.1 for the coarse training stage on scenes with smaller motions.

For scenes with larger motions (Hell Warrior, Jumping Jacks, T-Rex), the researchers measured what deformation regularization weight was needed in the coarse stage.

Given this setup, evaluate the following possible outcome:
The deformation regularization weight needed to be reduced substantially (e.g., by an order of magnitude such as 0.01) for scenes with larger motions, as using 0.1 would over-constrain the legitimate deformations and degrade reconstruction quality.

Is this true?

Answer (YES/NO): YES